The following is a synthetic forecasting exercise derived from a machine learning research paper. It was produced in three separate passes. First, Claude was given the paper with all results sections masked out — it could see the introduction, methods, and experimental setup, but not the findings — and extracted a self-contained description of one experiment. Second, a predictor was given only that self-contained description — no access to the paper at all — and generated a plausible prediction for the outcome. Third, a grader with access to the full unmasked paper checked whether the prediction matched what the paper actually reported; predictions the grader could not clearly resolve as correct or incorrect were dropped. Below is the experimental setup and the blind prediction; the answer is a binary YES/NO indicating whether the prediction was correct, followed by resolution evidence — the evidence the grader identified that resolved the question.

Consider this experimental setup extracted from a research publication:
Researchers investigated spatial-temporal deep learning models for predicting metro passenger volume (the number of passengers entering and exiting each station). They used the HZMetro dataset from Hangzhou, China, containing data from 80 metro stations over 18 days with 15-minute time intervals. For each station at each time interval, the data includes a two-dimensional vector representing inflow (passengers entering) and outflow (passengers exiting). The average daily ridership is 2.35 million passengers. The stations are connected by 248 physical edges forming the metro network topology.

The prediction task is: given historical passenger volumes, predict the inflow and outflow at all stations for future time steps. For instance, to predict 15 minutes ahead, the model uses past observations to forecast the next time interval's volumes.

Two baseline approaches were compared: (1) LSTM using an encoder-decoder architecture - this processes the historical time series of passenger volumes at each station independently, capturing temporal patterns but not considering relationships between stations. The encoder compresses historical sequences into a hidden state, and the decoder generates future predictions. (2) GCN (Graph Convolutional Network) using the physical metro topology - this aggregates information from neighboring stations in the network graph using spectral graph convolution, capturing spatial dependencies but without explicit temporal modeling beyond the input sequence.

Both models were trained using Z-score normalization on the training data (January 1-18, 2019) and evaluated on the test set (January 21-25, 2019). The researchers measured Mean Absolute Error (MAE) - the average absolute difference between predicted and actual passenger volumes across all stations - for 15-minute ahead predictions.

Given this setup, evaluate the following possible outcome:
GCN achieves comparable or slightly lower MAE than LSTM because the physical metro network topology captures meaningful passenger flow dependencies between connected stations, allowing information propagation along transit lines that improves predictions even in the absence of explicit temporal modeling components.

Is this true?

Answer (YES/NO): NO